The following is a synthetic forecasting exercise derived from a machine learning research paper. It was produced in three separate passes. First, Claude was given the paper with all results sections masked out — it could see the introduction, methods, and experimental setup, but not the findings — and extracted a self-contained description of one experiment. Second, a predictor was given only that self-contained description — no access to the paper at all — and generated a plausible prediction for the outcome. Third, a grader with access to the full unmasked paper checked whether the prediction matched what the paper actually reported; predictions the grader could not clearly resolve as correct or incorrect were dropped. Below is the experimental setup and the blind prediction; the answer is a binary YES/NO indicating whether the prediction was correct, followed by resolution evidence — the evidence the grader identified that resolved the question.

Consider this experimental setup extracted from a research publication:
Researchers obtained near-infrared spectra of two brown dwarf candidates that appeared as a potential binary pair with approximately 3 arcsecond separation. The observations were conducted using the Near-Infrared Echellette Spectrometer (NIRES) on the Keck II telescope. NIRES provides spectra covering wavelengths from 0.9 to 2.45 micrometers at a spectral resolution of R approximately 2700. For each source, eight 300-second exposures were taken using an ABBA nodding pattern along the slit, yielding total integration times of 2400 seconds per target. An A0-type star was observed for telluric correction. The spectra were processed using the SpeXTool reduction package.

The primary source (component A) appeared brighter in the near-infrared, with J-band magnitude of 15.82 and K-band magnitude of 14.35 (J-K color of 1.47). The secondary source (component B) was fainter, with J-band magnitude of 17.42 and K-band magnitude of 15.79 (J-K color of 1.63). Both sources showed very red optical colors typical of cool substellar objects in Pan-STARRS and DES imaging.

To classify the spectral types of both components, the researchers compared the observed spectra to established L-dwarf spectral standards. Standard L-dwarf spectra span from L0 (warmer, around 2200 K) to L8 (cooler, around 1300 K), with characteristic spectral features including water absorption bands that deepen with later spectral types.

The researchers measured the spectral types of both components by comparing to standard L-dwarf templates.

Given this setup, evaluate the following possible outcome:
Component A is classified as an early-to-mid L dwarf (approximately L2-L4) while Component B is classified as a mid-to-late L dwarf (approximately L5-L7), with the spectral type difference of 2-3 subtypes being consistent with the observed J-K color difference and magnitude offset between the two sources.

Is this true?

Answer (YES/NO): NO